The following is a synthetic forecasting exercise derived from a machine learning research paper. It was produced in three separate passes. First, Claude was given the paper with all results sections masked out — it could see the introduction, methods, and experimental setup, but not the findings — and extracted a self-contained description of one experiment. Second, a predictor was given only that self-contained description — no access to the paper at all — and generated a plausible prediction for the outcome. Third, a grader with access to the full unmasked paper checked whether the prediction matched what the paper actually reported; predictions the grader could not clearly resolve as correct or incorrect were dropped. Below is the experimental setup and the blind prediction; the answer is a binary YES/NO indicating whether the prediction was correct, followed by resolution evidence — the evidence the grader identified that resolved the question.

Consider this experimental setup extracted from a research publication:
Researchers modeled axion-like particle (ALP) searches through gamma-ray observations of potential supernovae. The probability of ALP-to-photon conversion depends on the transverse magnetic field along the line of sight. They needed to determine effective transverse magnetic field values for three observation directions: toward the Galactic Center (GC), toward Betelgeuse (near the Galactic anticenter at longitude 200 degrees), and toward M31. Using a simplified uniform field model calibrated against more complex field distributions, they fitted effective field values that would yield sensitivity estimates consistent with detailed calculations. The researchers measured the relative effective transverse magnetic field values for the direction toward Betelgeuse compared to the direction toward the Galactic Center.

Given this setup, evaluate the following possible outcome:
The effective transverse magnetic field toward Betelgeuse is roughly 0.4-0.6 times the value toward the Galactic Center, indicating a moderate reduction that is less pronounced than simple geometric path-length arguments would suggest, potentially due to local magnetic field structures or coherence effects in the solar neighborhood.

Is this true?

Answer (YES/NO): NO